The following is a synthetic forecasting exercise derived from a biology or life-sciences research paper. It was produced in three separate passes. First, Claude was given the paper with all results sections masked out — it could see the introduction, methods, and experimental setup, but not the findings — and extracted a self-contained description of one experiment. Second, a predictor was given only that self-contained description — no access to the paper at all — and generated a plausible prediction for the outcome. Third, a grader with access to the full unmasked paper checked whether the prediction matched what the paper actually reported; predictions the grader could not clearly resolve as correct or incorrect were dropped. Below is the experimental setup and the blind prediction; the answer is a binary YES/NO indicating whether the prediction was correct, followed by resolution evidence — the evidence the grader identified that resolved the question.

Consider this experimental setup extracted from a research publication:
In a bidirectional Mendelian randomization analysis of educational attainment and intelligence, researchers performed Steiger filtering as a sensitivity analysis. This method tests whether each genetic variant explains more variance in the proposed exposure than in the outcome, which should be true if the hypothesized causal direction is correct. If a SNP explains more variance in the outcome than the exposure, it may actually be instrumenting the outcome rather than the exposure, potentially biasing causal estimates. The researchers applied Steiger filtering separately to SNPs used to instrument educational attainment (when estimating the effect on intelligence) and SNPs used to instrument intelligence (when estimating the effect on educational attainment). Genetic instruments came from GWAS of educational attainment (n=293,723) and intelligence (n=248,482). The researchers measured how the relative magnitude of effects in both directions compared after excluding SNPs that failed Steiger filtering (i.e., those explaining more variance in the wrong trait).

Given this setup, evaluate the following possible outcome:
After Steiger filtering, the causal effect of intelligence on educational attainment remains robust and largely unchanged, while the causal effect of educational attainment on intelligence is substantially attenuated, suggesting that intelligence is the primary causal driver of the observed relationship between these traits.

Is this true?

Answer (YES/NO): NO